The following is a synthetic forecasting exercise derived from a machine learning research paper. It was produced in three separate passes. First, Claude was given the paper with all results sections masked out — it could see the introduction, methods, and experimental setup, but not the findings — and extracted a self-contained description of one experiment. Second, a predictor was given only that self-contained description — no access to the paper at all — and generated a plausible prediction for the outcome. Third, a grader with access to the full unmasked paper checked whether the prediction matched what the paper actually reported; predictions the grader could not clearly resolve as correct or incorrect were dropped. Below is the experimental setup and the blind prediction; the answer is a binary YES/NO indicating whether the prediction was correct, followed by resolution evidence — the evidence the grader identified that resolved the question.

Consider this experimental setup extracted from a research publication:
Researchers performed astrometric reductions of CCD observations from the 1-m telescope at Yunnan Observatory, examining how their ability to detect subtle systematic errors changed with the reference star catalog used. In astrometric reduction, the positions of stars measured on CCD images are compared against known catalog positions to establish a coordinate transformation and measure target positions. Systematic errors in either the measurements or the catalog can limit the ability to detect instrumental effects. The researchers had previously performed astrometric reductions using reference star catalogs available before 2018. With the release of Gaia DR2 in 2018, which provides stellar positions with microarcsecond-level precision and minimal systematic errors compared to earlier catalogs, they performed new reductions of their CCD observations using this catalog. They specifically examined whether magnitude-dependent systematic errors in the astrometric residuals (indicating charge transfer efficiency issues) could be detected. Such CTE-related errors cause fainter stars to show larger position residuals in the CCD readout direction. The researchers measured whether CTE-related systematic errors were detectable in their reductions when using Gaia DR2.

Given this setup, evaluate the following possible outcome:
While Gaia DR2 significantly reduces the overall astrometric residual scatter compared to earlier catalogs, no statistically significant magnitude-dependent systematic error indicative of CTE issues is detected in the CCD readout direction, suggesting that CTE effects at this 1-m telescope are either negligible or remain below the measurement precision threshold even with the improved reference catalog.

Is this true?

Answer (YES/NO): NO